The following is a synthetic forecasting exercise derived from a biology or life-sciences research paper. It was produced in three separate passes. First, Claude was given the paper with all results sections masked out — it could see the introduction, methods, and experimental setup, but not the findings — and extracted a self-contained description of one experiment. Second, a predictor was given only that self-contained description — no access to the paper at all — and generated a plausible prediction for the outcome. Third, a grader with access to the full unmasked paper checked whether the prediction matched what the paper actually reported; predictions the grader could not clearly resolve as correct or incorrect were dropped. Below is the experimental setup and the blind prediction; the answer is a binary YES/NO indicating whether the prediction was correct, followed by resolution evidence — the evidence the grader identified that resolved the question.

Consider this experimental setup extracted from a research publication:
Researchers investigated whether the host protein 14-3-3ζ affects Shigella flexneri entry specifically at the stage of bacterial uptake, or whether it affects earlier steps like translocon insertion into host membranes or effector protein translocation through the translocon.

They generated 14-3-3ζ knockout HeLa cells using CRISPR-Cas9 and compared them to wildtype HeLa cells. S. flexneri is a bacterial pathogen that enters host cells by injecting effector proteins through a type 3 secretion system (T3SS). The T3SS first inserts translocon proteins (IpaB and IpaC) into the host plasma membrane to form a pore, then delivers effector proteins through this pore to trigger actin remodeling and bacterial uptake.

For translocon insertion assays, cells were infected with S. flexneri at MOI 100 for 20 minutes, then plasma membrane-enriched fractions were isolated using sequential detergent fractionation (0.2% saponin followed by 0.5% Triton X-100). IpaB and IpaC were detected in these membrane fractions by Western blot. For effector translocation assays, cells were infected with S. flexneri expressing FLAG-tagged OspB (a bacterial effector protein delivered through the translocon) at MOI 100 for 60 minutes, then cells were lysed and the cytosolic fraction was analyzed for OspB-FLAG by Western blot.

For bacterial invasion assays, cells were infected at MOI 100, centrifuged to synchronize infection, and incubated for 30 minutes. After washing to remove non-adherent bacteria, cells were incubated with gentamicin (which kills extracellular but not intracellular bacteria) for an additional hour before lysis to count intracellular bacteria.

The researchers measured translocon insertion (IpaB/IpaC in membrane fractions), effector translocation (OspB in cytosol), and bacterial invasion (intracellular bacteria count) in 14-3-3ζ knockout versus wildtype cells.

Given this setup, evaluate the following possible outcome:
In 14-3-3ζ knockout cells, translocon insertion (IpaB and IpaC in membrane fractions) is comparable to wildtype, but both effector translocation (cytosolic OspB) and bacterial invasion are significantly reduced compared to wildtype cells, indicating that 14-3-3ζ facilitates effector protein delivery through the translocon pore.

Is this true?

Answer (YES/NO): NO